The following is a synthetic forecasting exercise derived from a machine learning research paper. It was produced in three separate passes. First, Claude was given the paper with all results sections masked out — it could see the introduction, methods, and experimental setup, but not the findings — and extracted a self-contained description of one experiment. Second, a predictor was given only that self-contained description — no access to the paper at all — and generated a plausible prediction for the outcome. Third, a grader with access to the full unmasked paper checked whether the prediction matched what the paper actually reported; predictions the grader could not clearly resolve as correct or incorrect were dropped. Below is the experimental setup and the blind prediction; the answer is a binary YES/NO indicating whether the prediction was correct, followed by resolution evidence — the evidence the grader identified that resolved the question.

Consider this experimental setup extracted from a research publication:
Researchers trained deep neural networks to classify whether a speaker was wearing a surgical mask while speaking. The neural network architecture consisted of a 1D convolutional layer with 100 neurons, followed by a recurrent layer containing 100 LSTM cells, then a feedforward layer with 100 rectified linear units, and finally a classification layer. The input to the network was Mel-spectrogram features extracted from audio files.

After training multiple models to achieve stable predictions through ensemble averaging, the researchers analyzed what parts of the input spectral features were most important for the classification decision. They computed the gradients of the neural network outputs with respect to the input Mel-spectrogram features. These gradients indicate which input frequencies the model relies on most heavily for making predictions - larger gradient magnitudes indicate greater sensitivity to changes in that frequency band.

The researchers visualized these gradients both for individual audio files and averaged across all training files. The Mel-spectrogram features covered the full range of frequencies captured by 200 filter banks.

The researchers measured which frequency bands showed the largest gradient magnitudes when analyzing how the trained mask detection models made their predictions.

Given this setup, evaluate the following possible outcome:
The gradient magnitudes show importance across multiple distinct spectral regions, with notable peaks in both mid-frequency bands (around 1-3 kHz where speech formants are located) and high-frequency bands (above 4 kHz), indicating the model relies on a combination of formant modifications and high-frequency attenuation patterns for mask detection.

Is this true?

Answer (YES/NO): NO